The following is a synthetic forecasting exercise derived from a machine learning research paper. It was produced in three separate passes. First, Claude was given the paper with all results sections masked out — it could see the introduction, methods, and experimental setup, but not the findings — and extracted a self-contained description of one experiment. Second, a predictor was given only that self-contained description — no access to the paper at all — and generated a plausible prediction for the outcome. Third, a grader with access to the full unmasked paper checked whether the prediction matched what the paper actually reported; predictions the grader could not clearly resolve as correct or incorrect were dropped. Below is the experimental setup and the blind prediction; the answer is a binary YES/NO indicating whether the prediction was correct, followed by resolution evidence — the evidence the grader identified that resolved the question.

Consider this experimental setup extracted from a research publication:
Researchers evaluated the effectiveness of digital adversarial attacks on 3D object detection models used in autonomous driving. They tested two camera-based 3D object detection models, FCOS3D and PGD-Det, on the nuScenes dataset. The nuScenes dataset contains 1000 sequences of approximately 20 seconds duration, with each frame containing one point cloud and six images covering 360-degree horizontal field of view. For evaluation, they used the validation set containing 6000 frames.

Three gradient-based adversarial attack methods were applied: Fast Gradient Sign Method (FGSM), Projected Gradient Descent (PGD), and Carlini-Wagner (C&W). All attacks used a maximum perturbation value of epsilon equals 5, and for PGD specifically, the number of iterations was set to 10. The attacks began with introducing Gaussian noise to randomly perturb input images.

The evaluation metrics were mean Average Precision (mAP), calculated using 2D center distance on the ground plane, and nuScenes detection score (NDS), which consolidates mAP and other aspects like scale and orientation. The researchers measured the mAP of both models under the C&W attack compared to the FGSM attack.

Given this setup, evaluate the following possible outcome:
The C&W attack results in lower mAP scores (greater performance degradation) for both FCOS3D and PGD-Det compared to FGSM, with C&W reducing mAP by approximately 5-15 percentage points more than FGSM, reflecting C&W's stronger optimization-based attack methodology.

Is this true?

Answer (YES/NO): YES